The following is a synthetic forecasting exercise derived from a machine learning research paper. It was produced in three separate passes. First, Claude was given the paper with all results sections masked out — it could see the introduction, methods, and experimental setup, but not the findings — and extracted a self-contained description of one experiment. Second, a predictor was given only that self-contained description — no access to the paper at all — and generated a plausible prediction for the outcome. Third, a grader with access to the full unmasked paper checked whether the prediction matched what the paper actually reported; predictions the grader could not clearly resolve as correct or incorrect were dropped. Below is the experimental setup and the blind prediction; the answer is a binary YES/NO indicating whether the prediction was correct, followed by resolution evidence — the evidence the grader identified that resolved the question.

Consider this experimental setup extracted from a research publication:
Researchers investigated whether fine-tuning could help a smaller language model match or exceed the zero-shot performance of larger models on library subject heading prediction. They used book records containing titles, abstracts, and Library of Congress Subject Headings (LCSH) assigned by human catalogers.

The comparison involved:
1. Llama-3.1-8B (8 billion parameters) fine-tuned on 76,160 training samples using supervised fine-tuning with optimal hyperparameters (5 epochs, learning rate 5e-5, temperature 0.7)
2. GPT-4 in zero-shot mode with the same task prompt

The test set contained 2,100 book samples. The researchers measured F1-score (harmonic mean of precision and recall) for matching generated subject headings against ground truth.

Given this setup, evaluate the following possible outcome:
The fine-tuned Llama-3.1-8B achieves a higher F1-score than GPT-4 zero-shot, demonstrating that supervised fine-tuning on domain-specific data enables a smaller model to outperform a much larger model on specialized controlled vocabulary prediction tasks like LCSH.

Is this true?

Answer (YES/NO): NO